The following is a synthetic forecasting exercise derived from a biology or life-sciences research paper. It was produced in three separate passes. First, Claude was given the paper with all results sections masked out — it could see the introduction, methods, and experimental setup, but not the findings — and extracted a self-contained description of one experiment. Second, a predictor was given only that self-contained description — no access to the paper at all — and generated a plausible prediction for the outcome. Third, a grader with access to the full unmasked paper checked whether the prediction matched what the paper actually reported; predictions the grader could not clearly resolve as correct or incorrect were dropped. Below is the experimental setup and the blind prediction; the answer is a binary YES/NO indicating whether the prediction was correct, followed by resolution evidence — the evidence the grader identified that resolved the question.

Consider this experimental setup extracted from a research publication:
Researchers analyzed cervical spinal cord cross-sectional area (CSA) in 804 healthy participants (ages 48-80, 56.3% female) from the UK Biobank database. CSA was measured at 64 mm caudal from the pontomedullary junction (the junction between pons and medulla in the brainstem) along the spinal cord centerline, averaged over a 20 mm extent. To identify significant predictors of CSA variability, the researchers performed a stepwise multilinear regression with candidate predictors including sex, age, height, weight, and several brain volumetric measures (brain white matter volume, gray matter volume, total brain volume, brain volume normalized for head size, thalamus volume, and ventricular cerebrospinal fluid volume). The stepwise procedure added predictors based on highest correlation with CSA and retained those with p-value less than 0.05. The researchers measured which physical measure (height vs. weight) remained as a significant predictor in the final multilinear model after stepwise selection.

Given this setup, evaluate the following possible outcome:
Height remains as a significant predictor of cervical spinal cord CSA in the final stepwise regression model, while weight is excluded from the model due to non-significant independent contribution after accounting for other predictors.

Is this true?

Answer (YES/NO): NO